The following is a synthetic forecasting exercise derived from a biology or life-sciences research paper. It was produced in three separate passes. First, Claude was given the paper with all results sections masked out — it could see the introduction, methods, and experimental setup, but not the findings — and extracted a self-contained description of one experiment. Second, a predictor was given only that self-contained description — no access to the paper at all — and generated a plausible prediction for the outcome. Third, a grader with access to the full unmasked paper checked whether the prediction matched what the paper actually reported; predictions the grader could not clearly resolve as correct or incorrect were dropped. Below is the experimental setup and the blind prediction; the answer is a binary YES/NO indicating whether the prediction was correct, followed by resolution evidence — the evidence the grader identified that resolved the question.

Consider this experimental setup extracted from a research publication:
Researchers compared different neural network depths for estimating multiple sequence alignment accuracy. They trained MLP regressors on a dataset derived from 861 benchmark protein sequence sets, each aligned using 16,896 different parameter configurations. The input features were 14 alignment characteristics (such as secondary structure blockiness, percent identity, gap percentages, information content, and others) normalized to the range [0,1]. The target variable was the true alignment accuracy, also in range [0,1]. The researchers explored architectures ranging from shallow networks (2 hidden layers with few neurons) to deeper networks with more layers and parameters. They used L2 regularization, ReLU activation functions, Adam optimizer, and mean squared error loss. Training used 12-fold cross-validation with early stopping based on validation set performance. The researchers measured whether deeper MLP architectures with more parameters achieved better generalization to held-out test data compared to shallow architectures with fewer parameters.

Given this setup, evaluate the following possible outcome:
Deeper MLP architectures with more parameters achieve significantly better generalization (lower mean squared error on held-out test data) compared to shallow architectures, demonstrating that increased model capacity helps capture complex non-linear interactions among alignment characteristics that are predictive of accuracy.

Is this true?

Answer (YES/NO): NO